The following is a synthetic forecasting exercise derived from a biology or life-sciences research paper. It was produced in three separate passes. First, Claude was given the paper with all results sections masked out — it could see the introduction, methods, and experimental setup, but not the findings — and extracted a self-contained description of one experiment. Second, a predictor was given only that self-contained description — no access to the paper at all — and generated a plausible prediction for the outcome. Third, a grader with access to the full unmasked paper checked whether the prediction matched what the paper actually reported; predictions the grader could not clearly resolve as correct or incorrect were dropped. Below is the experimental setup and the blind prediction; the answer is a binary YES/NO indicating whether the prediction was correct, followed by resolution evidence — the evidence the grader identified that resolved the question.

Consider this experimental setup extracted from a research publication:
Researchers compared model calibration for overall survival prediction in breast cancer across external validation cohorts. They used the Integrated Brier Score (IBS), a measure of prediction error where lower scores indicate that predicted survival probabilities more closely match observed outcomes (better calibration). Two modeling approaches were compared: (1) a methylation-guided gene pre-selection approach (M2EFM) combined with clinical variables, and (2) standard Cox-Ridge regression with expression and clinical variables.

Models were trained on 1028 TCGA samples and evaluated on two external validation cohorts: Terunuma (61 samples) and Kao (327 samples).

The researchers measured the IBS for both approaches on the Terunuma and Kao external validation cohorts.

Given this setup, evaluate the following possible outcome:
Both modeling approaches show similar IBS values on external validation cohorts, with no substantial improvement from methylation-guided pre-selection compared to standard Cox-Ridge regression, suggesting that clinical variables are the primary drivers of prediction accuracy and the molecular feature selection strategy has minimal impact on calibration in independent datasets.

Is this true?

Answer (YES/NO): YES